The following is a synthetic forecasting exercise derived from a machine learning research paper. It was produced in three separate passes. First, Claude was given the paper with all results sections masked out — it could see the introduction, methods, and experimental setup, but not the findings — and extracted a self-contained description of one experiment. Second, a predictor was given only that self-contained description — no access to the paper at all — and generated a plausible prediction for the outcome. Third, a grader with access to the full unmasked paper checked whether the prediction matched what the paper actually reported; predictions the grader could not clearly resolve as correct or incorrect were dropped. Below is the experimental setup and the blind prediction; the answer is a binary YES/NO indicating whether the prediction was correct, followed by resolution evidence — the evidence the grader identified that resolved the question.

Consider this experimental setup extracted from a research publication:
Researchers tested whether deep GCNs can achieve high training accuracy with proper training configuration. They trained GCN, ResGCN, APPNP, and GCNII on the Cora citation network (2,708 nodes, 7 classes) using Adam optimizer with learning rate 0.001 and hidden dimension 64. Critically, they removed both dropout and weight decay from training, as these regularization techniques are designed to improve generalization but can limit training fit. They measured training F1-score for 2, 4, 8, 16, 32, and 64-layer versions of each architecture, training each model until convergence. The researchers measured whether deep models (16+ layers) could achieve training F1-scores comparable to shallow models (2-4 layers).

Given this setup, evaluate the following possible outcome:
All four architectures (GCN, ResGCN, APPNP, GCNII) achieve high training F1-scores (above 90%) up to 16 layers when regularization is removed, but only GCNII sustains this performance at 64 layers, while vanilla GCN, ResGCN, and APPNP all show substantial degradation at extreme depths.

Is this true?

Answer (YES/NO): NO